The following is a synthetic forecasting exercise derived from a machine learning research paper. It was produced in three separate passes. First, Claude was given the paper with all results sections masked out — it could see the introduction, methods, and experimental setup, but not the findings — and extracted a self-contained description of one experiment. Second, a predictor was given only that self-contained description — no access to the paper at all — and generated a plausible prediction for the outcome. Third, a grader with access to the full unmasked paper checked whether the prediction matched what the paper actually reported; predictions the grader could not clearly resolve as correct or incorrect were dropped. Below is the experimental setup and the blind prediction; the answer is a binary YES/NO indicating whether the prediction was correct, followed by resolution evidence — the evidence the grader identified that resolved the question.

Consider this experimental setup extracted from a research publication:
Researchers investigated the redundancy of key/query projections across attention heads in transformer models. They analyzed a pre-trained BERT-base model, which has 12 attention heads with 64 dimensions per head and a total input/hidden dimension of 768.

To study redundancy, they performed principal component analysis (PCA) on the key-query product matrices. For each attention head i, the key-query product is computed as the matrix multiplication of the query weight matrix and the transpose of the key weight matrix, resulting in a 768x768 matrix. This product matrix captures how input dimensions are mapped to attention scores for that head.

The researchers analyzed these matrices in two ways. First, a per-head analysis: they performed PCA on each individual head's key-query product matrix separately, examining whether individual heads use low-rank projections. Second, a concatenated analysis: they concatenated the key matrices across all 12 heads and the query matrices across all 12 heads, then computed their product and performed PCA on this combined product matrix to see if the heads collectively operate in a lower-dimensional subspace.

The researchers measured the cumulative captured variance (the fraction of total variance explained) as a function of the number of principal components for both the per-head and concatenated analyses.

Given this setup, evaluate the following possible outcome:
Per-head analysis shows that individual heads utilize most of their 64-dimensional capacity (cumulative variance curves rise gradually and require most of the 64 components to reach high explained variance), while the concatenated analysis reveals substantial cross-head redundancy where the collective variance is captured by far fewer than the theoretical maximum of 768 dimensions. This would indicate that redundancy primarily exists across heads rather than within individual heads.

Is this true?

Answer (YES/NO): YES